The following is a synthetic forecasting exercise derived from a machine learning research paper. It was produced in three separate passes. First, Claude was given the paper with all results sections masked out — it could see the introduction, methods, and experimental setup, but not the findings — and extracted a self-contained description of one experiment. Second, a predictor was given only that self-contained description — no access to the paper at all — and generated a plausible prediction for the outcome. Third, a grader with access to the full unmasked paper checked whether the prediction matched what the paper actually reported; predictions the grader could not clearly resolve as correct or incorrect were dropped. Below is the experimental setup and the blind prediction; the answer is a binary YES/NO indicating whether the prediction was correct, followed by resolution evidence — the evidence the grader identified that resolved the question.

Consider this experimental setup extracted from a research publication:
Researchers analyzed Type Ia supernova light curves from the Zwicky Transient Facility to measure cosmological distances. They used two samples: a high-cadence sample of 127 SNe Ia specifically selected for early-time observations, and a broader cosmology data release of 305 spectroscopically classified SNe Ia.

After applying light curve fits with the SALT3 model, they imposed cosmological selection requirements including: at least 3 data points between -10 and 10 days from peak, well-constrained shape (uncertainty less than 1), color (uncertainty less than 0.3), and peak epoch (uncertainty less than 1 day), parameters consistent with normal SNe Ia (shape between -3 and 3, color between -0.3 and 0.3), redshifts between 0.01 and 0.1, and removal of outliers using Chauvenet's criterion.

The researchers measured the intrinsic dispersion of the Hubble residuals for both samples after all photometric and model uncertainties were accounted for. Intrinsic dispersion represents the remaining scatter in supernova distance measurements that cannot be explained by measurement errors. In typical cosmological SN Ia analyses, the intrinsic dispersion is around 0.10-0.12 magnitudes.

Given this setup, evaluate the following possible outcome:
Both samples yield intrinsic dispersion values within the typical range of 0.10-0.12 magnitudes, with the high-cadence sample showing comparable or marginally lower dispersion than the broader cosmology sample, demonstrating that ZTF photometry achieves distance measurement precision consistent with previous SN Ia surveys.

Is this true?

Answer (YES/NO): NO